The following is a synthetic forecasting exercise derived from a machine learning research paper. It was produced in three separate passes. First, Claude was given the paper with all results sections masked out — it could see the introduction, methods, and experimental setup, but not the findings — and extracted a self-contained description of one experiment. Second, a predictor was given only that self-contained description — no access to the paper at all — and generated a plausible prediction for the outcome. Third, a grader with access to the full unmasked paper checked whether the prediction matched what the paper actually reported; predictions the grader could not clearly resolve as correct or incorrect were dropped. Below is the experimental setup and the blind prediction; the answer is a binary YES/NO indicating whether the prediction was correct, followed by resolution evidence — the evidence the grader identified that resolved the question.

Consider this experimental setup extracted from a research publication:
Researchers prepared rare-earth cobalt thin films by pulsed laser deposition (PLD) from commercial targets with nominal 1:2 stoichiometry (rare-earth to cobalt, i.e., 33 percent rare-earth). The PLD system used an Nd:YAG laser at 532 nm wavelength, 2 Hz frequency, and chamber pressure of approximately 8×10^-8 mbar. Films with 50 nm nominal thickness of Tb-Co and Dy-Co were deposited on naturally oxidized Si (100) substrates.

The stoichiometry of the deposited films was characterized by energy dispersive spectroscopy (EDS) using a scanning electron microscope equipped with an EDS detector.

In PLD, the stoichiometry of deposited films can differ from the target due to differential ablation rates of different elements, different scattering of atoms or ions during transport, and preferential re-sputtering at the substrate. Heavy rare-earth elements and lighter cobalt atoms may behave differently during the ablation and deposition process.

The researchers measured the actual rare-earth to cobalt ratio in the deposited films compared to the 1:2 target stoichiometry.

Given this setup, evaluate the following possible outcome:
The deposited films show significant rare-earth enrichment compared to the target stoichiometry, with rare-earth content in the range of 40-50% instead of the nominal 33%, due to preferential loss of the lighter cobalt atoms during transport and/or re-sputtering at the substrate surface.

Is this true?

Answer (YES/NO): NO